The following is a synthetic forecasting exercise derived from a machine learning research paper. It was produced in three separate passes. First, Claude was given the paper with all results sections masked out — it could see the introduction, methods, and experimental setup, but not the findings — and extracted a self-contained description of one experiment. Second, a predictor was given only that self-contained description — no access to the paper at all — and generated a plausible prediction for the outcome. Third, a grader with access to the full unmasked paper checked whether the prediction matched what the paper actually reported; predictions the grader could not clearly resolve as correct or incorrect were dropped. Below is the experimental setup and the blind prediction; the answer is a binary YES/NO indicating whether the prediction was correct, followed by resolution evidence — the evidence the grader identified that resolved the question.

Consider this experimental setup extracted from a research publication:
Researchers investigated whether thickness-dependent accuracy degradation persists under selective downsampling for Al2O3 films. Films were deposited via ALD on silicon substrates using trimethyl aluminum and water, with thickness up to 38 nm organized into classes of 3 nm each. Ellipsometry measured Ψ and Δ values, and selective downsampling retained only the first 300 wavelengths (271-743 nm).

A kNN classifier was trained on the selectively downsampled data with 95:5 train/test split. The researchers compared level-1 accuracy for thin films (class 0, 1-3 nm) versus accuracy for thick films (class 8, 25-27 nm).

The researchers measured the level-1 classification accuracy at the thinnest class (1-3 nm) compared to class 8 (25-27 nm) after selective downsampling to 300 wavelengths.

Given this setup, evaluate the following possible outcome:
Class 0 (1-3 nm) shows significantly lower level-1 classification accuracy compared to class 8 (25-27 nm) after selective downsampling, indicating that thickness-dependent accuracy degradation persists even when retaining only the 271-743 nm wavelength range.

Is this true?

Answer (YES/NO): NO